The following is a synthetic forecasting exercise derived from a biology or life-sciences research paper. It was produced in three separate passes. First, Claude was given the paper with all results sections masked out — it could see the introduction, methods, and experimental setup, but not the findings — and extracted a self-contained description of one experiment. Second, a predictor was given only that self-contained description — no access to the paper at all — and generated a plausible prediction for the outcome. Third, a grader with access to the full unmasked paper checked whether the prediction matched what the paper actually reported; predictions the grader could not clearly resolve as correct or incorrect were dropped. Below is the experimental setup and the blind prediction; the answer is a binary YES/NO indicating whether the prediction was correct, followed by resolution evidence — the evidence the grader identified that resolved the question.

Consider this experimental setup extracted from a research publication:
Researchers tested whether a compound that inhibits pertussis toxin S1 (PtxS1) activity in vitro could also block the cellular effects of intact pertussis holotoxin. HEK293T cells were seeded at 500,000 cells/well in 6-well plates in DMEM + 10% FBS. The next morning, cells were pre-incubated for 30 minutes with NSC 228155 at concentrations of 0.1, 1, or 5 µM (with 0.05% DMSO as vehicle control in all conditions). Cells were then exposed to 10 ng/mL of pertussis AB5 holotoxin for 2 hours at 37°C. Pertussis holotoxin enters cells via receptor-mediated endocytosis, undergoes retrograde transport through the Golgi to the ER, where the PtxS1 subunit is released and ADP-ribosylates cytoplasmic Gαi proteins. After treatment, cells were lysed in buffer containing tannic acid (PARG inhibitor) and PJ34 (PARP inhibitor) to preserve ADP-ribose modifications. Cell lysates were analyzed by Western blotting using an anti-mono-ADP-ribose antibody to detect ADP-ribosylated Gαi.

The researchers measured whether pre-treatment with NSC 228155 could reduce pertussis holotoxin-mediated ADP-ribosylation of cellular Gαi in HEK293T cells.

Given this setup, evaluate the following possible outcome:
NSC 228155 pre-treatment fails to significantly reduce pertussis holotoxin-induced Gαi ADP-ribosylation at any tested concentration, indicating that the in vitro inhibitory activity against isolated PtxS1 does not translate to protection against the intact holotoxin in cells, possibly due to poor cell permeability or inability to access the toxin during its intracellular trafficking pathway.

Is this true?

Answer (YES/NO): NO